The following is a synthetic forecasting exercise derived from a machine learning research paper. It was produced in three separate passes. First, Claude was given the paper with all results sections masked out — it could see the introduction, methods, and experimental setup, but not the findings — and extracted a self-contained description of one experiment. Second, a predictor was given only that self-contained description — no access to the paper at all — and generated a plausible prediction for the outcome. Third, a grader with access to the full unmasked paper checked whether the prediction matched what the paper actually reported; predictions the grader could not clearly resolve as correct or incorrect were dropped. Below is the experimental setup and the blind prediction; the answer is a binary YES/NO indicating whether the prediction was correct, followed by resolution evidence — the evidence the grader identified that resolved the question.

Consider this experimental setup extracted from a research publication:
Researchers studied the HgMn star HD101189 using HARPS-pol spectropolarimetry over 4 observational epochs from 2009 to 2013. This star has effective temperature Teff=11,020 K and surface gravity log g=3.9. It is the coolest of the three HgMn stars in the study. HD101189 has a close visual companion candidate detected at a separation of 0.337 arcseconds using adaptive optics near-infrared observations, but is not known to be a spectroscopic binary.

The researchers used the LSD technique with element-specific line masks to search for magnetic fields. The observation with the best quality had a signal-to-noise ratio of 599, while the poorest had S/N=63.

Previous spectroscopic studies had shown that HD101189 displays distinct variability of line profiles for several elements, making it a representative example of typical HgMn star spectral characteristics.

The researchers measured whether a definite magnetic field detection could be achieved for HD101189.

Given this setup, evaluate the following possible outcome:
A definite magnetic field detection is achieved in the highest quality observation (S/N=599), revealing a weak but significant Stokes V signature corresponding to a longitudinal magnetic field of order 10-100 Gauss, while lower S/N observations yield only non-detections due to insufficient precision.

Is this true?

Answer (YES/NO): NO